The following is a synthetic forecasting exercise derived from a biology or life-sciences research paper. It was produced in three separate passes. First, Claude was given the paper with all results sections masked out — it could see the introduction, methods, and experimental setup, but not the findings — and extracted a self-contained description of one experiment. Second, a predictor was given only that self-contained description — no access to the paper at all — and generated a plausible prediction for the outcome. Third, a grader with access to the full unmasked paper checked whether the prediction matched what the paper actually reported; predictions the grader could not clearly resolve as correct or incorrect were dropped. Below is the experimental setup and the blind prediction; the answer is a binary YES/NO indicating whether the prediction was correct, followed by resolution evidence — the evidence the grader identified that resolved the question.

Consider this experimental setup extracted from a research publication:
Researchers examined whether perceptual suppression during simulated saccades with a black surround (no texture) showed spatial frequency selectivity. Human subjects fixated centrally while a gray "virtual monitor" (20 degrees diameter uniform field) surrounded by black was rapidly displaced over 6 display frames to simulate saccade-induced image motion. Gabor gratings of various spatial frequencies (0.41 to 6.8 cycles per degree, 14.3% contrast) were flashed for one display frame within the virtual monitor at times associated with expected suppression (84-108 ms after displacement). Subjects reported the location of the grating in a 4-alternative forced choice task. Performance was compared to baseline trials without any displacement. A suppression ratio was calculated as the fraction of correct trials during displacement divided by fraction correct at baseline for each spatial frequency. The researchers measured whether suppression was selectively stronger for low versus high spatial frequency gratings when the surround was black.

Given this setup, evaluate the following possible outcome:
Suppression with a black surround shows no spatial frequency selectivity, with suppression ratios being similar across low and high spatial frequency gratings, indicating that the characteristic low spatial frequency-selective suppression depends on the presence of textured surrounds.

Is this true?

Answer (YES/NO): NO